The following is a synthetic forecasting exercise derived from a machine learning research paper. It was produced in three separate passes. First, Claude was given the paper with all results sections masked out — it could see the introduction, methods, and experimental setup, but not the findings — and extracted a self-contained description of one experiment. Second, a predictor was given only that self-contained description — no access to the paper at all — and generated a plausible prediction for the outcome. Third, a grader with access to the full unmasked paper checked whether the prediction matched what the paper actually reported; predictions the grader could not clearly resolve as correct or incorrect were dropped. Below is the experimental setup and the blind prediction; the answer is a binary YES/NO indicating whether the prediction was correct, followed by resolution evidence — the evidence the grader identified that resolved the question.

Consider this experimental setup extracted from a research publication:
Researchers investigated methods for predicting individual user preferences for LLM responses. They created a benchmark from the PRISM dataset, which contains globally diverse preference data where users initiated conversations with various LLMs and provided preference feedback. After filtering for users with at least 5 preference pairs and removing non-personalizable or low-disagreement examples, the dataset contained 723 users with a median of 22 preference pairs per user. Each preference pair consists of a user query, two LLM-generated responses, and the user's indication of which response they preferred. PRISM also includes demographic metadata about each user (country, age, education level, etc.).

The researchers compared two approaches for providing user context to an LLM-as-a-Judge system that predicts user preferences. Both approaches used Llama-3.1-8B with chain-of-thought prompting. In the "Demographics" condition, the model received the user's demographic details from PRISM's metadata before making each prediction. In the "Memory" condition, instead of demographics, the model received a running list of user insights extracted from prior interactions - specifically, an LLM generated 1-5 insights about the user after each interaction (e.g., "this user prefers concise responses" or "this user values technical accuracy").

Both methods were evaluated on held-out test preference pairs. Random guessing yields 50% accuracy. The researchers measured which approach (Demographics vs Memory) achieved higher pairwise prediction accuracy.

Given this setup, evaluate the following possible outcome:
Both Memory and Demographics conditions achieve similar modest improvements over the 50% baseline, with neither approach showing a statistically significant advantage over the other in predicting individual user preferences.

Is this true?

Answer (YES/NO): YES